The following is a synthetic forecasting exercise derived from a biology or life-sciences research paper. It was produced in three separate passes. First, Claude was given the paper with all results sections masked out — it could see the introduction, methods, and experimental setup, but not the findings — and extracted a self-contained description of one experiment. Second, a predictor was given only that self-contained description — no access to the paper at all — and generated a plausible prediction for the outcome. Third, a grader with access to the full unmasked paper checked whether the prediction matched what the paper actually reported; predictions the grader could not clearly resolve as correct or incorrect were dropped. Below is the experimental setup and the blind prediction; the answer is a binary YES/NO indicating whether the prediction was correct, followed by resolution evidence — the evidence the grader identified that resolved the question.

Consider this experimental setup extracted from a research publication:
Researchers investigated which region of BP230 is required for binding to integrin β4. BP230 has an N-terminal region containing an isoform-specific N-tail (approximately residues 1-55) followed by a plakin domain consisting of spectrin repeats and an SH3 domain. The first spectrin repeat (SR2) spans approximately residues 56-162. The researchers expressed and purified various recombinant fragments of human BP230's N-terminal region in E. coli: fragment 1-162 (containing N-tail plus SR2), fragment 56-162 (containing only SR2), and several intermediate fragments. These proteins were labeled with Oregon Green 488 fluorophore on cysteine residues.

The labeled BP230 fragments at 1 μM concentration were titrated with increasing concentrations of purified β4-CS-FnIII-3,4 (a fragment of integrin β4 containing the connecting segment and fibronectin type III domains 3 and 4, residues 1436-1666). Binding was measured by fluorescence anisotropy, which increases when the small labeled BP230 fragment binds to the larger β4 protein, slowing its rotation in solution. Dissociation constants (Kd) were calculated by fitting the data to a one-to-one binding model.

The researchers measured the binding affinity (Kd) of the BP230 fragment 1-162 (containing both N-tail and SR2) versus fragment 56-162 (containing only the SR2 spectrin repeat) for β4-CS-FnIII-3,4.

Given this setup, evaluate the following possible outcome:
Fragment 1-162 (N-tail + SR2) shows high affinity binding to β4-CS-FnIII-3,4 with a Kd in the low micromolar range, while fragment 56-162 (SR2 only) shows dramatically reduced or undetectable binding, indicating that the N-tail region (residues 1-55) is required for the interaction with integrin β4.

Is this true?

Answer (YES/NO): YES